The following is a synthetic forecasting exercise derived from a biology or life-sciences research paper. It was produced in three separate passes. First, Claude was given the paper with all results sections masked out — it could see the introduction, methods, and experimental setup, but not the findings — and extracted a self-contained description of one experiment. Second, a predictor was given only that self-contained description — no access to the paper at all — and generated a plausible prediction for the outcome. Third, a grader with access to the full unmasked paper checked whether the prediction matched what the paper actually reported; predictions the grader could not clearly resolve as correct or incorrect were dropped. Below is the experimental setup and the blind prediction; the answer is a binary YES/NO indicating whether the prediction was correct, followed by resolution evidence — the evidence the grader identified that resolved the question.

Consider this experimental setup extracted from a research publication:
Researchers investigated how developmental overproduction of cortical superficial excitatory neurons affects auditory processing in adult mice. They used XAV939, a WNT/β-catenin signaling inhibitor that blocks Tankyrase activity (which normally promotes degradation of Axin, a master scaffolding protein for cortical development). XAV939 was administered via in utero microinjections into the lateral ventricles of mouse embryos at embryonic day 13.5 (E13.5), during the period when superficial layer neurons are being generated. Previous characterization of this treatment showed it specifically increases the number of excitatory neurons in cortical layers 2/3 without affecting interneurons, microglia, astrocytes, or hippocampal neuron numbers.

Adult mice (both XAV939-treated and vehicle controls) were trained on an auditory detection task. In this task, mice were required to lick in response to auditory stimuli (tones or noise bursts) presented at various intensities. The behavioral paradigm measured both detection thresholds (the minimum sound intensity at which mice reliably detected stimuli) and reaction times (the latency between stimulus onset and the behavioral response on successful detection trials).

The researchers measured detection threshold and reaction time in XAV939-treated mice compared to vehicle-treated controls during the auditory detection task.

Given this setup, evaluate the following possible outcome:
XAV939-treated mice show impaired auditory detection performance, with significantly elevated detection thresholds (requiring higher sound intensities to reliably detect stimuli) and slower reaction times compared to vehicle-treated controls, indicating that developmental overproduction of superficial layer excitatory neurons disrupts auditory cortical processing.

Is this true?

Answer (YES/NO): YES